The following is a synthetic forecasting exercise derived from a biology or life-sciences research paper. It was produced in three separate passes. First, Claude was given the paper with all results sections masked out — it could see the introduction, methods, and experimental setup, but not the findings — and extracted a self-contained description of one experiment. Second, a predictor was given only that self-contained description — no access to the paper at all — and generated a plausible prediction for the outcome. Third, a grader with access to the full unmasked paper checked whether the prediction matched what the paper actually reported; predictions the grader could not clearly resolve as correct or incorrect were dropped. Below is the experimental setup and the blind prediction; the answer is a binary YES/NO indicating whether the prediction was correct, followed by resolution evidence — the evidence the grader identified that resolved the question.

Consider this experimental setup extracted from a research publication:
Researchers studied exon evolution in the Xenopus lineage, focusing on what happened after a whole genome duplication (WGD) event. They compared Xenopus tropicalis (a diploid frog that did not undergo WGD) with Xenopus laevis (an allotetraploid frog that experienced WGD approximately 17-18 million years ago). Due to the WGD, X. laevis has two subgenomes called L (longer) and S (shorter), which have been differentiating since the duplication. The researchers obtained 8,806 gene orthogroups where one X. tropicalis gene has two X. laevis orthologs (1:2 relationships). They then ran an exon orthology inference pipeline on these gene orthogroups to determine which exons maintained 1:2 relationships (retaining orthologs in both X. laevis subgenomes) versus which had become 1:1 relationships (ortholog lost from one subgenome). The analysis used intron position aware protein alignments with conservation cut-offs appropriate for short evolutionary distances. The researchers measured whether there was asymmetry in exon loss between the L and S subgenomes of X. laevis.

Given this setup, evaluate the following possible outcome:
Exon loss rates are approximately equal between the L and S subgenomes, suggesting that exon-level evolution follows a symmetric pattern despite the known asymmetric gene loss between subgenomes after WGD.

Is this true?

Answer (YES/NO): NO